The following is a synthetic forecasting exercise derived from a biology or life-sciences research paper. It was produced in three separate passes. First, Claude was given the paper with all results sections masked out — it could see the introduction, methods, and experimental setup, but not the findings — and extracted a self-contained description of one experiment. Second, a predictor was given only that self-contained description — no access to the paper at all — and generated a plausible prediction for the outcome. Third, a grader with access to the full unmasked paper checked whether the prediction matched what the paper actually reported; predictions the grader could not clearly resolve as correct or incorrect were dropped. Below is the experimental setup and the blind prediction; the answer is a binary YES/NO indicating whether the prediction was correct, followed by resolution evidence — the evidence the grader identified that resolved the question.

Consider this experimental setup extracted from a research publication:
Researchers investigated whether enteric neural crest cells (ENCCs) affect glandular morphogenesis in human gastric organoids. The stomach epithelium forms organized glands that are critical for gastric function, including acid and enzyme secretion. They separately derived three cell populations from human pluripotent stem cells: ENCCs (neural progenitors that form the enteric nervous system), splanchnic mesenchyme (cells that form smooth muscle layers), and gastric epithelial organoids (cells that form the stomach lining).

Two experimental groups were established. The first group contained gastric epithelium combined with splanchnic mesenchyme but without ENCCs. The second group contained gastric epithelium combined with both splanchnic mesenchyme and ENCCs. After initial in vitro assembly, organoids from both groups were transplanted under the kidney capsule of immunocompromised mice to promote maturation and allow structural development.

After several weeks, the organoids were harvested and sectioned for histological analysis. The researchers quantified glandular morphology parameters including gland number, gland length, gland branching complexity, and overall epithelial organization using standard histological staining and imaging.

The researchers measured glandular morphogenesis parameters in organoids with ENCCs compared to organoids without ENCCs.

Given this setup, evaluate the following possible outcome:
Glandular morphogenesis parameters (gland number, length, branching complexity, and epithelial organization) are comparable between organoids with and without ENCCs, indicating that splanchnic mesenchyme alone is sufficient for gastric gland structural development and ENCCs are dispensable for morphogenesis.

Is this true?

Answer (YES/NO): NO